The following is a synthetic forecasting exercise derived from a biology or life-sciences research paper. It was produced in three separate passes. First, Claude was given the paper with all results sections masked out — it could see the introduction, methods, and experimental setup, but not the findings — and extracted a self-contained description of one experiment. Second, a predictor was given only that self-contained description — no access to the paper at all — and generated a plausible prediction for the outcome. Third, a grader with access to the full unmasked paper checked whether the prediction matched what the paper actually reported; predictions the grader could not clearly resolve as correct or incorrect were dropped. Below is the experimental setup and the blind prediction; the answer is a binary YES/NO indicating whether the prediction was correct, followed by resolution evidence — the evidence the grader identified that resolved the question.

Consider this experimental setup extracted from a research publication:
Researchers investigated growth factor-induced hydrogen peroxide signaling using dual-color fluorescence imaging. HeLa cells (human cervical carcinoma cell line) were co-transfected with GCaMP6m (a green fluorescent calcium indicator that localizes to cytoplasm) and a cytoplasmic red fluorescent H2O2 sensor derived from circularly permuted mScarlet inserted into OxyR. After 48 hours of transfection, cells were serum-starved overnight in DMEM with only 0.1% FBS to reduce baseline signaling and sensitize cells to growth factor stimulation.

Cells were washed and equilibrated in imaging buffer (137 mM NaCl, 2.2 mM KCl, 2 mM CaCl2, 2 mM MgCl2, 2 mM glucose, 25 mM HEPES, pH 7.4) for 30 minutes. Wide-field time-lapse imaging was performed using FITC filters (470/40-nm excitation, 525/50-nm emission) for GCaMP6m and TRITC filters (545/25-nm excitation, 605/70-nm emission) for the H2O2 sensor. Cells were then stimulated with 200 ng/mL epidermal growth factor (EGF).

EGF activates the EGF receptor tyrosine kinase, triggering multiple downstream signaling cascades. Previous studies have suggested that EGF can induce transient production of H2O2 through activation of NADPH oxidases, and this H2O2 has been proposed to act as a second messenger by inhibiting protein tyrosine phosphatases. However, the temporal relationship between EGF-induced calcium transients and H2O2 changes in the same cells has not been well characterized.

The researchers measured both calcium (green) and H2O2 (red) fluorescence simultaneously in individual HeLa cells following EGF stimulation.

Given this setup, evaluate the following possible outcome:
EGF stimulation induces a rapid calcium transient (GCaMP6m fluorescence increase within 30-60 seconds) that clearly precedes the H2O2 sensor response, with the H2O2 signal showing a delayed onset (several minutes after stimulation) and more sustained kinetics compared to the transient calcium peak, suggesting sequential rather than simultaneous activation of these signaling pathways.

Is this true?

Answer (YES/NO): NO